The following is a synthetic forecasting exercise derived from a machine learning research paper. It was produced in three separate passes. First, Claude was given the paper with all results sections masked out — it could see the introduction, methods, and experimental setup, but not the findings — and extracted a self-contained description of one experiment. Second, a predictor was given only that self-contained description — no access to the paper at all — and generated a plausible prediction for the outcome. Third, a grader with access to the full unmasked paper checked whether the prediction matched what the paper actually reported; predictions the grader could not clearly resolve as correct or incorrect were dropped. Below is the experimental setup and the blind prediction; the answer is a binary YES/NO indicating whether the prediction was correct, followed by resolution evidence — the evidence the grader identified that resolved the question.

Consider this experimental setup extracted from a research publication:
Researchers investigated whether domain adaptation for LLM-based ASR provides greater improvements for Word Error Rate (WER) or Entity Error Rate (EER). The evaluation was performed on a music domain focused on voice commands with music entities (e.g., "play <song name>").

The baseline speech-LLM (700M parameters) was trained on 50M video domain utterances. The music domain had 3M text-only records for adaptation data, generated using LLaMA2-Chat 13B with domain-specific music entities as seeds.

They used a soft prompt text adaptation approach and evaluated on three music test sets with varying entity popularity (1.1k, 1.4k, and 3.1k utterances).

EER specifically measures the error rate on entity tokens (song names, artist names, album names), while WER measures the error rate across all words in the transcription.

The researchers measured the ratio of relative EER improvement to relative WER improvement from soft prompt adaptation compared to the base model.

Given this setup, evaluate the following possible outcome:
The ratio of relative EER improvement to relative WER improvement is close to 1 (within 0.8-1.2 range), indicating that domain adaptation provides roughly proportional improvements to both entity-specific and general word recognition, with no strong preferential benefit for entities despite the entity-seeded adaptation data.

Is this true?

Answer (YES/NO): NO